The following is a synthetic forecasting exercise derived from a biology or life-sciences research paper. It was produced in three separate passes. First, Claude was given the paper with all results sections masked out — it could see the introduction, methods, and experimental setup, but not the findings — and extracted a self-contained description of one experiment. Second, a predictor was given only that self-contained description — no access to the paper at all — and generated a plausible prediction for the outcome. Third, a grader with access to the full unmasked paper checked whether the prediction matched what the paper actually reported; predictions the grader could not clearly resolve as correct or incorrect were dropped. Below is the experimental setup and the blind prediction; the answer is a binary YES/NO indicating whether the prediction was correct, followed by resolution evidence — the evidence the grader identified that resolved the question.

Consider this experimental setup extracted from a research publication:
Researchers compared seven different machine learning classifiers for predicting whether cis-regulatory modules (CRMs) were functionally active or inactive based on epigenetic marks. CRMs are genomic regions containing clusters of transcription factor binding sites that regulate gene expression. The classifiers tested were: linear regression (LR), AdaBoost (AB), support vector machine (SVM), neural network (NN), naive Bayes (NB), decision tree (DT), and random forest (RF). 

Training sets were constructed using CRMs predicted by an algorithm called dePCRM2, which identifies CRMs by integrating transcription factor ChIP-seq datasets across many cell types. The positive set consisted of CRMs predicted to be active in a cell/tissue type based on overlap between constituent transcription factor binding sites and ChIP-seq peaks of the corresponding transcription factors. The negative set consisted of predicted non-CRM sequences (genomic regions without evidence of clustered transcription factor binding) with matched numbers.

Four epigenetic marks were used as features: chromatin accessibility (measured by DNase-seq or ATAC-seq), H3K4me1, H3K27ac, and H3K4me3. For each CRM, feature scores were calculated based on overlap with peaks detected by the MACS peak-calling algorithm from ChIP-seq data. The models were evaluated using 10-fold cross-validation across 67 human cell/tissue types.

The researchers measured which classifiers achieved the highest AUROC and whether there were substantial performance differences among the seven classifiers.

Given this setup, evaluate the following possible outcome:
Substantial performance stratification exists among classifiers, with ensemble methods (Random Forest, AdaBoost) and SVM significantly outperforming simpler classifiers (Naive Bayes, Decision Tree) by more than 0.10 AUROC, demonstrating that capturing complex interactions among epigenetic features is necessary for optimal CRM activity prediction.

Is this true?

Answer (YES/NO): NO